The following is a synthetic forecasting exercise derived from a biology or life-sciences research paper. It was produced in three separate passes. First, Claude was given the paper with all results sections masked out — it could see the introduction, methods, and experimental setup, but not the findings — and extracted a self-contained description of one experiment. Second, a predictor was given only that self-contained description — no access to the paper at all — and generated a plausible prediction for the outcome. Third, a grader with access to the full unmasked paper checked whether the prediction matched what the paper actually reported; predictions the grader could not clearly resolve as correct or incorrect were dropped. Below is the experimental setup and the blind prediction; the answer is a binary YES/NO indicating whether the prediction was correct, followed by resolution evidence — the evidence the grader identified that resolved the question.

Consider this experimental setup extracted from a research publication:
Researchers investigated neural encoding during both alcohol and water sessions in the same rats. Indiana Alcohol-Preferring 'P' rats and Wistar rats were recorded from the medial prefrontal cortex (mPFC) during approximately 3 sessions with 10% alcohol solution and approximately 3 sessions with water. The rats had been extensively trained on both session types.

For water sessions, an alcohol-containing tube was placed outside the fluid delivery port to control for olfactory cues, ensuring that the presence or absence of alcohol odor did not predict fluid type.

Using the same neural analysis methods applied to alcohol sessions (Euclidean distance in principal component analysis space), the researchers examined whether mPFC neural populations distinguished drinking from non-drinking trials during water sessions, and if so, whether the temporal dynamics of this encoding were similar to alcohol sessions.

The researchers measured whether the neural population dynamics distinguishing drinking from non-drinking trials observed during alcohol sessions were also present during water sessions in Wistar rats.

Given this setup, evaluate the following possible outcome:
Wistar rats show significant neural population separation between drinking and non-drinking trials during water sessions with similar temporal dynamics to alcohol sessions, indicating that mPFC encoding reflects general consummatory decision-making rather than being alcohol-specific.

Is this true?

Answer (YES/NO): NO